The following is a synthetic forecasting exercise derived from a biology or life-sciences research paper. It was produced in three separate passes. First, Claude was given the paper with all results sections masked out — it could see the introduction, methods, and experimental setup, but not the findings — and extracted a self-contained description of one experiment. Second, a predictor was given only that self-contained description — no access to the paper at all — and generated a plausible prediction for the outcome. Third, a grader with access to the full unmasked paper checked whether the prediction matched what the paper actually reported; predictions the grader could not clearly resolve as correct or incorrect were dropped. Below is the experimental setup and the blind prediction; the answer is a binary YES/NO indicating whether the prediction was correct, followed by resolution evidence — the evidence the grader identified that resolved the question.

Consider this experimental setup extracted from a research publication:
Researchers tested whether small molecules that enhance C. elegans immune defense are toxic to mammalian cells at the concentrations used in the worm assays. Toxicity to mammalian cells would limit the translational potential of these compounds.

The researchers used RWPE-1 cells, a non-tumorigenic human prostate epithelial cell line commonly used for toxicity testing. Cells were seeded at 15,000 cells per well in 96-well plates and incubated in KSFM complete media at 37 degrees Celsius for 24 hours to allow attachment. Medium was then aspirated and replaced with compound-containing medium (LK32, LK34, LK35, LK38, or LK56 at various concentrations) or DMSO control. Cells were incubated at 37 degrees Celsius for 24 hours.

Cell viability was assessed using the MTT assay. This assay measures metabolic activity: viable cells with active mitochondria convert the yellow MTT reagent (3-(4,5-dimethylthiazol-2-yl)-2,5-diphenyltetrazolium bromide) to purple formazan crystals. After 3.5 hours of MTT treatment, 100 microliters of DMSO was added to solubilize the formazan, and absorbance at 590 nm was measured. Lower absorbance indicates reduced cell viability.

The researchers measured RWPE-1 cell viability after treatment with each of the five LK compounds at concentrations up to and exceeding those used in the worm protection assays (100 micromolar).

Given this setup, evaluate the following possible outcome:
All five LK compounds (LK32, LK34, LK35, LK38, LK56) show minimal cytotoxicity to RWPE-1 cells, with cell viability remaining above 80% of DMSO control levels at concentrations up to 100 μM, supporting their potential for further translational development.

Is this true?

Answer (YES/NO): NO